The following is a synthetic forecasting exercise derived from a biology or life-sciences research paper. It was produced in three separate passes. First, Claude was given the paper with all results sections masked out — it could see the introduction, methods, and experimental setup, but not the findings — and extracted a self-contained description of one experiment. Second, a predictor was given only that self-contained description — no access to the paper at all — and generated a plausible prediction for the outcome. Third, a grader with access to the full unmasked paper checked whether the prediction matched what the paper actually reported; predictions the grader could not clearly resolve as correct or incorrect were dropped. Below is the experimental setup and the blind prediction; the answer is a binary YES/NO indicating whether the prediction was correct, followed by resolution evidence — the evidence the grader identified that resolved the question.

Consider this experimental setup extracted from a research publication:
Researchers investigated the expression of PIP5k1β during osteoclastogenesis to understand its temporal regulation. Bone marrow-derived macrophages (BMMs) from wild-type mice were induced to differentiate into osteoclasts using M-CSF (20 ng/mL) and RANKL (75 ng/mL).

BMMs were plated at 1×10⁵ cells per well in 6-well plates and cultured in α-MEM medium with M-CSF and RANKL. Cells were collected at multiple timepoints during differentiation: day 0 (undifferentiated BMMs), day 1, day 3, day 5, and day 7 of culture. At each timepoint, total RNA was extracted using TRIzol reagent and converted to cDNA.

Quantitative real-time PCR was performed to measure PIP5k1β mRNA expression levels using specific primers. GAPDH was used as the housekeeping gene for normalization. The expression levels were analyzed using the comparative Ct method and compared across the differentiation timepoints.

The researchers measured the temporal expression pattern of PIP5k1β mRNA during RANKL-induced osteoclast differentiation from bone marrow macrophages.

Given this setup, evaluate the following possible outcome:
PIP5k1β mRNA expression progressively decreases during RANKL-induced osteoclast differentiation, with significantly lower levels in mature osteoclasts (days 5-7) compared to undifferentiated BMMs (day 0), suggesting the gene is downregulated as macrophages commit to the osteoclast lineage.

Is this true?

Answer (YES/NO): NO